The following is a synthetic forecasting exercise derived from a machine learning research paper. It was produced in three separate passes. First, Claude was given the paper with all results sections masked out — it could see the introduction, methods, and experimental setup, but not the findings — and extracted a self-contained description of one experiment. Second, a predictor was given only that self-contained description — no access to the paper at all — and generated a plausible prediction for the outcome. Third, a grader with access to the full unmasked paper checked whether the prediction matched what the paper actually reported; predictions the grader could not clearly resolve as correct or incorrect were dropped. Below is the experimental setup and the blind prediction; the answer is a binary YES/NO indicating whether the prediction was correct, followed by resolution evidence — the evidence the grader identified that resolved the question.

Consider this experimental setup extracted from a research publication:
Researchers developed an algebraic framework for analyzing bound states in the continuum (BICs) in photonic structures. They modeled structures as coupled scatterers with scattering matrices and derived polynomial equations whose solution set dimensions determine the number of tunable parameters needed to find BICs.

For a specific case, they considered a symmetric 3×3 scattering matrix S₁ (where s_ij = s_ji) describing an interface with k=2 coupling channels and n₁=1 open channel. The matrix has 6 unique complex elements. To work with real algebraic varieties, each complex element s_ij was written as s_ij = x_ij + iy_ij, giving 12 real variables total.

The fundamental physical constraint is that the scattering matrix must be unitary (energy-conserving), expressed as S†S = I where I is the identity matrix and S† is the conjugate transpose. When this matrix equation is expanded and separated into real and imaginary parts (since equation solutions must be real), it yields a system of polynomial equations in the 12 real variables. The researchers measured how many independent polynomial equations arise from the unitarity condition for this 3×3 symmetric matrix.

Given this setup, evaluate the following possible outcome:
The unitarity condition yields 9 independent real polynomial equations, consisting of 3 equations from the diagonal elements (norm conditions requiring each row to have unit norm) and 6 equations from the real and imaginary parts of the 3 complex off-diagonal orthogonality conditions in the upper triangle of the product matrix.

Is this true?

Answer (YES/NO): NO